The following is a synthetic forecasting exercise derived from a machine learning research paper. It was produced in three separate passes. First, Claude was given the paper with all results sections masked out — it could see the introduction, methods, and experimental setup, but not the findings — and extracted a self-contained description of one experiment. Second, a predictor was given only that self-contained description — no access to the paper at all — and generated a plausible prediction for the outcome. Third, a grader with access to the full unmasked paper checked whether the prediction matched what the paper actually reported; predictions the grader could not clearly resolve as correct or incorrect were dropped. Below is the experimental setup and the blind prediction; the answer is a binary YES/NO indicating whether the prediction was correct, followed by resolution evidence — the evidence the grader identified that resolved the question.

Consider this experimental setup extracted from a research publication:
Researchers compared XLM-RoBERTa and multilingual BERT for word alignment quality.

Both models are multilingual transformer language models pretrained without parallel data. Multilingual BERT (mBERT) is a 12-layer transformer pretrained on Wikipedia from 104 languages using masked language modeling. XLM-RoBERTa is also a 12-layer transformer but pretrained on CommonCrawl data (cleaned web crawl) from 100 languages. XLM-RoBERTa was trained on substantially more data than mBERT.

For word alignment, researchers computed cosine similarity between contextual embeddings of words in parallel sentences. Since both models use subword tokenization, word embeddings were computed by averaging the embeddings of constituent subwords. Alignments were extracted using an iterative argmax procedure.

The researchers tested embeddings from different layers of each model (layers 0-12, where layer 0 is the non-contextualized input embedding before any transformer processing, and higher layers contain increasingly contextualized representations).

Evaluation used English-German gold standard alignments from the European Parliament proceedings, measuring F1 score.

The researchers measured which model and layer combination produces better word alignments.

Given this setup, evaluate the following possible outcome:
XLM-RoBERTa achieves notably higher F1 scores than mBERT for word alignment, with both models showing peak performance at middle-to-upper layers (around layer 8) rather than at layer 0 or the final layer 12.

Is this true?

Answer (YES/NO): NO